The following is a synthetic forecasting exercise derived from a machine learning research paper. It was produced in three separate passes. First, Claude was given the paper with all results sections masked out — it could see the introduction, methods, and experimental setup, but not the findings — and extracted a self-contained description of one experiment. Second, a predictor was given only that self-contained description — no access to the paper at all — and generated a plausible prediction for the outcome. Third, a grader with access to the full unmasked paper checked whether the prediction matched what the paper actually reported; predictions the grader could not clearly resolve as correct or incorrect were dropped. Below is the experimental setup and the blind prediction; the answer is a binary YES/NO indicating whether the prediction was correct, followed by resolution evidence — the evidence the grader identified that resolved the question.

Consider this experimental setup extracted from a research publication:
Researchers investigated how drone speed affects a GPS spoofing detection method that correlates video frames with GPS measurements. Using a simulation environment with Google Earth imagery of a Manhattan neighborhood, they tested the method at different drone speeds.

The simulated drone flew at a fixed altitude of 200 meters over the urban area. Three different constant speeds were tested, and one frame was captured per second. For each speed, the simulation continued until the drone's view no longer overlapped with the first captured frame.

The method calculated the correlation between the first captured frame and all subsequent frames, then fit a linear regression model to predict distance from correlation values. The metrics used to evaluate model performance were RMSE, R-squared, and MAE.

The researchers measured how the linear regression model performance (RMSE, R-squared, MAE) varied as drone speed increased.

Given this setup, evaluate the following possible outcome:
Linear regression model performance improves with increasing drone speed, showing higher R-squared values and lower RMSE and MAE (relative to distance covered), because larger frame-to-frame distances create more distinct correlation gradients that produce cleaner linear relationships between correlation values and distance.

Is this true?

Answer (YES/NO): NO